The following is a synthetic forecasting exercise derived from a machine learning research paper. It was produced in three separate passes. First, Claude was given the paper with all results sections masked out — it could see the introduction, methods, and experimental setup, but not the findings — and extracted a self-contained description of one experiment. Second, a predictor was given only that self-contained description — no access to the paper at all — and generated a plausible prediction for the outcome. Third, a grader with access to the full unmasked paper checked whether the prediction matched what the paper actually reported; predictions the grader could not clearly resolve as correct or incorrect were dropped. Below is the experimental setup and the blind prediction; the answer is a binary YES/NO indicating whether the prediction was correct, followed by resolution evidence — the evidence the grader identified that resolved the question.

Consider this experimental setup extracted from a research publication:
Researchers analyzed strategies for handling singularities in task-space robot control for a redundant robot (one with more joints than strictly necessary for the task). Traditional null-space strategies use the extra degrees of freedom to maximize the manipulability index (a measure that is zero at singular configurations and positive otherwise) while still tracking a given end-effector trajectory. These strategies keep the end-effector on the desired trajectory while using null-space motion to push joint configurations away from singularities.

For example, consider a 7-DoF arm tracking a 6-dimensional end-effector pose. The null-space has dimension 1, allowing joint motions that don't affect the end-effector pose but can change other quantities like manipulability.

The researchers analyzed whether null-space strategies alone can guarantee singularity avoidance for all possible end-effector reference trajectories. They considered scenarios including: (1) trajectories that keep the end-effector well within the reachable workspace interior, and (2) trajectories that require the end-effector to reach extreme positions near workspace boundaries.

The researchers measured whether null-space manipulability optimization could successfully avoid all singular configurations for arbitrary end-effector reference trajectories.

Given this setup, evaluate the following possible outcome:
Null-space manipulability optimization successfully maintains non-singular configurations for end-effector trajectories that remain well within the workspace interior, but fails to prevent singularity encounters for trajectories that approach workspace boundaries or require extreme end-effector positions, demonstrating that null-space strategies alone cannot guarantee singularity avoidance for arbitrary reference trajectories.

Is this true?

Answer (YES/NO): NO